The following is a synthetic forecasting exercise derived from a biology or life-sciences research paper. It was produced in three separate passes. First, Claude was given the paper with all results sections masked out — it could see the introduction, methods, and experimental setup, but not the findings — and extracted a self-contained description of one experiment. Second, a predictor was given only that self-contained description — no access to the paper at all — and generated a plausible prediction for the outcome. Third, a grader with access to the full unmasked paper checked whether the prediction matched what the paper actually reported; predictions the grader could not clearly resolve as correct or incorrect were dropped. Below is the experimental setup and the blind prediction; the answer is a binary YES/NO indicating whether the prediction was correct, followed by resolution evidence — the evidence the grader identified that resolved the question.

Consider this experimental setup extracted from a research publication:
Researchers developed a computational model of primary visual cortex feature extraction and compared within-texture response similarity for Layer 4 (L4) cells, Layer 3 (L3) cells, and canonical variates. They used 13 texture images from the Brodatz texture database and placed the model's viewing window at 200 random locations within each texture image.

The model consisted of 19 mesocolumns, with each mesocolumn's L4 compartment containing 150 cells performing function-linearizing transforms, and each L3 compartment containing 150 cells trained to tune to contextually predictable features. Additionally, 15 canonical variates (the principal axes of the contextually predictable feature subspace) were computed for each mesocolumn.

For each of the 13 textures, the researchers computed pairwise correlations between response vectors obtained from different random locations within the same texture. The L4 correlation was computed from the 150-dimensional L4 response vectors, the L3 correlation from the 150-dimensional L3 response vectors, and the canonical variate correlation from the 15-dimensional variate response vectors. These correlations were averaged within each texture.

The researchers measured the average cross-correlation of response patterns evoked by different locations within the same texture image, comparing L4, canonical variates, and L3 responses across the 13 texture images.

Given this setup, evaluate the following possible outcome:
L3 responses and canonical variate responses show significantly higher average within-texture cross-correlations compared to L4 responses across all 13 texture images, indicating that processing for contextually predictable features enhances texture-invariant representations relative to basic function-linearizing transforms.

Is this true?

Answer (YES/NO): YES